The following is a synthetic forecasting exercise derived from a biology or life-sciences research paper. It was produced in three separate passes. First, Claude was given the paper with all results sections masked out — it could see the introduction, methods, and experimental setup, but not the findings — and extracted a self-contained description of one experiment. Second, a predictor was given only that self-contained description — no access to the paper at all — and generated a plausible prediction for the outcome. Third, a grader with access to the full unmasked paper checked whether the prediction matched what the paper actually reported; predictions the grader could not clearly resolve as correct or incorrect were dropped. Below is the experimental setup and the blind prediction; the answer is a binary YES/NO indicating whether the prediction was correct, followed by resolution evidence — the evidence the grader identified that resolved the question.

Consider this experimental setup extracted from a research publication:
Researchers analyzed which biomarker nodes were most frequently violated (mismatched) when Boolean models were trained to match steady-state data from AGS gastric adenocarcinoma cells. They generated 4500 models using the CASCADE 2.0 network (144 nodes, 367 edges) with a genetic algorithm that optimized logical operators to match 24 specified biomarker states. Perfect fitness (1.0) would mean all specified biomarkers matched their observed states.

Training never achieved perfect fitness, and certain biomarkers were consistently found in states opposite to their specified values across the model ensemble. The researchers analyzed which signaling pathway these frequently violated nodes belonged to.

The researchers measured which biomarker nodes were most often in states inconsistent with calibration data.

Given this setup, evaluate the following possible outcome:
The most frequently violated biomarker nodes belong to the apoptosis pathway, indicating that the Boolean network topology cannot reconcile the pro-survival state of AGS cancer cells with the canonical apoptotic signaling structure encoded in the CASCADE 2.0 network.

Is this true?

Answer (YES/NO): NO